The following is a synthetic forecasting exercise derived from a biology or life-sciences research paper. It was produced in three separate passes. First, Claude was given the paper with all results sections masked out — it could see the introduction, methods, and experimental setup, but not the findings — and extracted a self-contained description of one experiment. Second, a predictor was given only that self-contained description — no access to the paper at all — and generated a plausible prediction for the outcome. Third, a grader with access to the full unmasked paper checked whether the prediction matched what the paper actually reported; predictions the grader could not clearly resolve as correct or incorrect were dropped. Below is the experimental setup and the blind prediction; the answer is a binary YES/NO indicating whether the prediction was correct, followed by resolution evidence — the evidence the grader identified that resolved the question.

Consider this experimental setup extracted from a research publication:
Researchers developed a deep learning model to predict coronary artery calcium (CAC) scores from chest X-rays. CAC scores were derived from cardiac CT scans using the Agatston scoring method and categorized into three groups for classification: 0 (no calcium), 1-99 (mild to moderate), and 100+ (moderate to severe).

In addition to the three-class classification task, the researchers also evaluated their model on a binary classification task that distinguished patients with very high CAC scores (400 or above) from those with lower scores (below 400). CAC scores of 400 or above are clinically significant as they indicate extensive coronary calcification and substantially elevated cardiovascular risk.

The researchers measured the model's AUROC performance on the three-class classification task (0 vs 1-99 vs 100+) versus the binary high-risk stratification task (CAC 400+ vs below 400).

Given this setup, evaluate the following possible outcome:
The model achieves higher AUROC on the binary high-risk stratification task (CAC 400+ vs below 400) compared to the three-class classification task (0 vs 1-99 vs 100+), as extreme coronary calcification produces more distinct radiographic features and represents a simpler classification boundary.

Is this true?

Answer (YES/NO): YES